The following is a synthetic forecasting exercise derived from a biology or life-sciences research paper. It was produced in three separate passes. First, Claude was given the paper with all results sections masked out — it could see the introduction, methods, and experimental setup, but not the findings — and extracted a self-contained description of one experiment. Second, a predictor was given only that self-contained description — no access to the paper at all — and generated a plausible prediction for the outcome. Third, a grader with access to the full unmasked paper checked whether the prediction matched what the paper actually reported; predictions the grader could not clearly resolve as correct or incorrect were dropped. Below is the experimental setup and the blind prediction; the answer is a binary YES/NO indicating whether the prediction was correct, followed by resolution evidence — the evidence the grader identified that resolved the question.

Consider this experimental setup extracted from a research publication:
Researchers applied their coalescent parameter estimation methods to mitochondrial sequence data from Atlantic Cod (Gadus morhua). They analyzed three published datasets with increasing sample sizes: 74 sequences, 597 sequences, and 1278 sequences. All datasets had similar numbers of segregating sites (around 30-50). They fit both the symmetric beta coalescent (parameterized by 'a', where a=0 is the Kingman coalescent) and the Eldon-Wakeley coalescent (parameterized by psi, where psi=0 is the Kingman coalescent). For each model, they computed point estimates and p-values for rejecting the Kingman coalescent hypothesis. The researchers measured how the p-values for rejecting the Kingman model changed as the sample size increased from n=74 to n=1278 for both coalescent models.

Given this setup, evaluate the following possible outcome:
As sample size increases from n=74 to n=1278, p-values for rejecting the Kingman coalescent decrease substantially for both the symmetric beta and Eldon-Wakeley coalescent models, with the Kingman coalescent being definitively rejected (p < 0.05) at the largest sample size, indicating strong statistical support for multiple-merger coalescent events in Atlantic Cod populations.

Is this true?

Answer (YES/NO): NO